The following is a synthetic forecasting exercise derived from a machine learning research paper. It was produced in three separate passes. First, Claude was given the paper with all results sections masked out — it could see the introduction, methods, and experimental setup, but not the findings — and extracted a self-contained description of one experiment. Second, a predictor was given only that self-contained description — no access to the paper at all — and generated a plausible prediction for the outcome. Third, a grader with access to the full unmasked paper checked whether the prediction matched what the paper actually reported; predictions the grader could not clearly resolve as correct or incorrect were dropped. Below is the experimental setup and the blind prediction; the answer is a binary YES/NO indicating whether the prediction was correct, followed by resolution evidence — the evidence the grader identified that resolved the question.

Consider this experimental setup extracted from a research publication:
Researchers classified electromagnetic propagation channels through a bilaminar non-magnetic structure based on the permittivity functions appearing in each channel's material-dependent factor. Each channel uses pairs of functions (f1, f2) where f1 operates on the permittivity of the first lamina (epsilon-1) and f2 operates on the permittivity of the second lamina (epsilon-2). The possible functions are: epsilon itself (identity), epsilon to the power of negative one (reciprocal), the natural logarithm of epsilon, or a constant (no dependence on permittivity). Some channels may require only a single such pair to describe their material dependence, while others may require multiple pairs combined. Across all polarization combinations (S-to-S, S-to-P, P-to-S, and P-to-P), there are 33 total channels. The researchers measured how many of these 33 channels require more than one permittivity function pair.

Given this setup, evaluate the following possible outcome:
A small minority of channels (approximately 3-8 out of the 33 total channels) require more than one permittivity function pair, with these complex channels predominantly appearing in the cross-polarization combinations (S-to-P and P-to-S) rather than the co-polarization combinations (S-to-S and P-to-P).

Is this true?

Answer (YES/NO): NO